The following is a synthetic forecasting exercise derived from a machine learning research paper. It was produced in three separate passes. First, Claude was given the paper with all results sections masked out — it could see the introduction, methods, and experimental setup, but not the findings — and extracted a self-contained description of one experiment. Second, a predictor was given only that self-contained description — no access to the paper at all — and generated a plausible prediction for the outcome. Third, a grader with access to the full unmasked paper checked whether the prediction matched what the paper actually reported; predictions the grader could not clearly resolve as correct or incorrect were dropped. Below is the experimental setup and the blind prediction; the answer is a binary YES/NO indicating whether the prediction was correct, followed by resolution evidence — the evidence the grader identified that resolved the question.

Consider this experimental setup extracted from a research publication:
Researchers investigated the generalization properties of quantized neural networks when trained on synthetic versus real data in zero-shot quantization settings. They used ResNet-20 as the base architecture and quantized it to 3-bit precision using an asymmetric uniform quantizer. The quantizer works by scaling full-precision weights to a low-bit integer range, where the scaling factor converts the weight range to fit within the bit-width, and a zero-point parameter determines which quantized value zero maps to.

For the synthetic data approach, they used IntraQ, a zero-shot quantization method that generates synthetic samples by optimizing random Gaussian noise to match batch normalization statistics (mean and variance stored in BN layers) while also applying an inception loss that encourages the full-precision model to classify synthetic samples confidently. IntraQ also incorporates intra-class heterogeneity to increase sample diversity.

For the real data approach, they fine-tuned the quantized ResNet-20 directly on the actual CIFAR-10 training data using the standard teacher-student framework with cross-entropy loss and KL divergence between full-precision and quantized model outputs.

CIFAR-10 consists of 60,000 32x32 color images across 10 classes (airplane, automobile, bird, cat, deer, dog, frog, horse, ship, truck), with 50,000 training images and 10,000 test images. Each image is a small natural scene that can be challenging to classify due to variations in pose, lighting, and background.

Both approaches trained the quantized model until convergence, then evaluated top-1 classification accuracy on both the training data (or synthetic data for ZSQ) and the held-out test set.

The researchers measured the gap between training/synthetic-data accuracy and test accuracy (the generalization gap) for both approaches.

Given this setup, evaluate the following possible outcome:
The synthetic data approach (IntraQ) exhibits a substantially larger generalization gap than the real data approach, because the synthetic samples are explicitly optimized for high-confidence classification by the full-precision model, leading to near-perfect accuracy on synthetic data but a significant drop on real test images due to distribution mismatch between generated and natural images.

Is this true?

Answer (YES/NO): YES